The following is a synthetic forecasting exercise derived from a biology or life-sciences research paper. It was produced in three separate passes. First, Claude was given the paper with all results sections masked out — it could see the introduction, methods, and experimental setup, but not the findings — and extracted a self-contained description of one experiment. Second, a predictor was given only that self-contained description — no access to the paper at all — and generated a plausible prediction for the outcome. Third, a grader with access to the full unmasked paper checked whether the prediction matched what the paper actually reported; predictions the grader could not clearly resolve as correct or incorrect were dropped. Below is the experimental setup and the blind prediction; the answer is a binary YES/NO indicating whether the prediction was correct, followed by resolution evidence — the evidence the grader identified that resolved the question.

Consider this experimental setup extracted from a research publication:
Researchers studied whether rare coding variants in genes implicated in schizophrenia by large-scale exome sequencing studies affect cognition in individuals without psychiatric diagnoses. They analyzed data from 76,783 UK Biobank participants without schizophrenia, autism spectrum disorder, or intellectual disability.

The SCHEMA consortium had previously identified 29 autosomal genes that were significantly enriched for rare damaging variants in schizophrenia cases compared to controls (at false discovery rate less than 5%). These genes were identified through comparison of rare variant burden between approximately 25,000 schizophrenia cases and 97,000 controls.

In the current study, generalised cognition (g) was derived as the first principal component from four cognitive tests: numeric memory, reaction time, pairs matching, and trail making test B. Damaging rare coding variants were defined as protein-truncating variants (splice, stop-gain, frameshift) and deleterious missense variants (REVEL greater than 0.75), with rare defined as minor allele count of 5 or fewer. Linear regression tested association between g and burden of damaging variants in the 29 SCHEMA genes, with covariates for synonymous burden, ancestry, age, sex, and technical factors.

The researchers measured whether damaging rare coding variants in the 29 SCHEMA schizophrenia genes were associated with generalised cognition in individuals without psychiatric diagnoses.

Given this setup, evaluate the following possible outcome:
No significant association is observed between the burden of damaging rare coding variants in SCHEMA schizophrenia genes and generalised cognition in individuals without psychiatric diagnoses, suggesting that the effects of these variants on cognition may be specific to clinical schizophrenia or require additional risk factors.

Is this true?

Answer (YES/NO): NO